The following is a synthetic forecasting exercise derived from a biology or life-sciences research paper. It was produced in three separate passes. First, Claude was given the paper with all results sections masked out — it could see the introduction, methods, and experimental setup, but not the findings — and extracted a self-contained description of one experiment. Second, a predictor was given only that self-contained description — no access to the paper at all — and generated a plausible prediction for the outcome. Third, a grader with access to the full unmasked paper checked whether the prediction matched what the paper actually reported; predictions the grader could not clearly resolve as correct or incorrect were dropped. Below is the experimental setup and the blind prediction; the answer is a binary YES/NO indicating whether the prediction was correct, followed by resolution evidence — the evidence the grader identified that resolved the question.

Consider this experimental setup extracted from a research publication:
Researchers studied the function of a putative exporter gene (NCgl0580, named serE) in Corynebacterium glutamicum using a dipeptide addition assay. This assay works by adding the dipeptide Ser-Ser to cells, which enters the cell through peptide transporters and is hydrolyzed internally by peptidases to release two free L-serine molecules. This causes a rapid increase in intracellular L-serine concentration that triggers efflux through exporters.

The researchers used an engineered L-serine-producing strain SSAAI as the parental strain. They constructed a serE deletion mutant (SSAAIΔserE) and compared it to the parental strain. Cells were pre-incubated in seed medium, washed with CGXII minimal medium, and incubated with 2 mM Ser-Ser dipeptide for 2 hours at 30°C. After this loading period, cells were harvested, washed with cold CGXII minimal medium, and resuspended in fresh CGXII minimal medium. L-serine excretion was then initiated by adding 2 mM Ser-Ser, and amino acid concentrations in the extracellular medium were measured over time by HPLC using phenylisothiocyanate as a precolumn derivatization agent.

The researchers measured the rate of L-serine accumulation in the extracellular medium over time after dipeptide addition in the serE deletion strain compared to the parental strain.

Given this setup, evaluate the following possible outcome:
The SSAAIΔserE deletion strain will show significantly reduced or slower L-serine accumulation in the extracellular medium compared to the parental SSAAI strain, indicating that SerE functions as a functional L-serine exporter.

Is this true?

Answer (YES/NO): YES